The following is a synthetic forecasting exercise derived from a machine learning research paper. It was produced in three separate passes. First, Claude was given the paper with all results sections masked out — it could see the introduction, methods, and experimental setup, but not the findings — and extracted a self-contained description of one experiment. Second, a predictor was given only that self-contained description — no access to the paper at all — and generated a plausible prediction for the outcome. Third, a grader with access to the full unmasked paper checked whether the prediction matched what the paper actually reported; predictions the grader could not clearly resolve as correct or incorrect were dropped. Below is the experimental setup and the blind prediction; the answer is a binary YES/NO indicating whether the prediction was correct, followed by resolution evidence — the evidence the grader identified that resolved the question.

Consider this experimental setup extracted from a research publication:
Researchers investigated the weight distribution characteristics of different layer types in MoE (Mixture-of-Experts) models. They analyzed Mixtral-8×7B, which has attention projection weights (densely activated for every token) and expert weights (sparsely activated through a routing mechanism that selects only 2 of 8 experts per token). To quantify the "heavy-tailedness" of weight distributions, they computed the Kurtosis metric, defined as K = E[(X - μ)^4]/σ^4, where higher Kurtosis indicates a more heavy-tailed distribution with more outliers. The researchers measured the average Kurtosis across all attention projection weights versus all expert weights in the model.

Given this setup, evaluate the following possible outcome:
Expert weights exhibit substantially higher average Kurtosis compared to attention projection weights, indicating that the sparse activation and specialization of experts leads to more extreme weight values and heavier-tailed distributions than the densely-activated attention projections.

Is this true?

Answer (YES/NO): NO